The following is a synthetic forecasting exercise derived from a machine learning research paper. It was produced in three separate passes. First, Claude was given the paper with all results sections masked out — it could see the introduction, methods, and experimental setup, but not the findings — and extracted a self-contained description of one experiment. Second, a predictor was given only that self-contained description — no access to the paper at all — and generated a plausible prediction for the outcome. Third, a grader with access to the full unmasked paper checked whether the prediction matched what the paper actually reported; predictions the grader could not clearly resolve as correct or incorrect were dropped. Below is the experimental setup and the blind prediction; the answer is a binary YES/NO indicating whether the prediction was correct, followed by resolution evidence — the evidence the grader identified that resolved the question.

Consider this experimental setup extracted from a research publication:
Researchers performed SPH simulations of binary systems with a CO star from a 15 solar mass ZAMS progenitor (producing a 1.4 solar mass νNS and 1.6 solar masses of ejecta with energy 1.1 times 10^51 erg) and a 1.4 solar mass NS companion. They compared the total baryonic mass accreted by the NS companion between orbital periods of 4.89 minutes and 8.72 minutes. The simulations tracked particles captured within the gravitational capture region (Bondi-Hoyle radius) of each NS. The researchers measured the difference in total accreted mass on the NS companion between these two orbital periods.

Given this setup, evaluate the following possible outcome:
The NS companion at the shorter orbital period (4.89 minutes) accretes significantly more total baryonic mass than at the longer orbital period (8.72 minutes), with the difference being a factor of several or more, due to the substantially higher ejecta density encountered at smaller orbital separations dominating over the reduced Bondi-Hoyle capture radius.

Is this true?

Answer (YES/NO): NO